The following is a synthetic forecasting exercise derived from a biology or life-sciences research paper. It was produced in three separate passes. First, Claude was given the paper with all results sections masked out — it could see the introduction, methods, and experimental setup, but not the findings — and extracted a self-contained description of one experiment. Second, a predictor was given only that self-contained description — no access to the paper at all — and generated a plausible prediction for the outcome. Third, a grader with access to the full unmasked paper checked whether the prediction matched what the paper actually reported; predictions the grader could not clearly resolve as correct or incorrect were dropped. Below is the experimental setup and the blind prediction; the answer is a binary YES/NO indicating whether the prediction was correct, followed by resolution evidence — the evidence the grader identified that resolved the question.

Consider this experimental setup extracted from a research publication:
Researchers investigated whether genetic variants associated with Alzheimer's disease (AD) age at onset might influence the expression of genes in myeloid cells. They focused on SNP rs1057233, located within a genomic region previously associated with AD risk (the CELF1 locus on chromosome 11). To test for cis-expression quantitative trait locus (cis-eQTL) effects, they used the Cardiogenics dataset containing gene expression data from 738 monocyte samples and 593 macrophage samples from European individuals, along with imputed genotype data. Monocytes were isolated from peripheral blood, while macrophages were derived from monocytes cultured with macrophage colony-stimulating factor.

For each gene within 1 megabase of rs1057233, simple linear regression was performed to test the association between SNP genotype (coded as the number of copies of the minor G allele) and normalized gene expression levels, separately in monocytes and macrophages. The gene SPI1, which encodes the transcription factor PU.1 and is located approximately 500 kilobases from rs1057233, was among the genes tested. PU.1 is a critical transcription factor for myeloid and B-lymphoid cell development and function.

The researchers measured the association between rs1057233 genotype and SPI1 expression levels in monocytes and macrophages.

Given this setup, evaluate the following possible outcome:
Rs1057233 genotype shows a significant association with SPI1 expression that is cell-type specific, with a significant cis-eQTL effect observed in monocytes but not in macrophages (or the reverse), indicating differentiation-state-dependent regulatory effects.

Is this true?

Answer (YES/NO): NO